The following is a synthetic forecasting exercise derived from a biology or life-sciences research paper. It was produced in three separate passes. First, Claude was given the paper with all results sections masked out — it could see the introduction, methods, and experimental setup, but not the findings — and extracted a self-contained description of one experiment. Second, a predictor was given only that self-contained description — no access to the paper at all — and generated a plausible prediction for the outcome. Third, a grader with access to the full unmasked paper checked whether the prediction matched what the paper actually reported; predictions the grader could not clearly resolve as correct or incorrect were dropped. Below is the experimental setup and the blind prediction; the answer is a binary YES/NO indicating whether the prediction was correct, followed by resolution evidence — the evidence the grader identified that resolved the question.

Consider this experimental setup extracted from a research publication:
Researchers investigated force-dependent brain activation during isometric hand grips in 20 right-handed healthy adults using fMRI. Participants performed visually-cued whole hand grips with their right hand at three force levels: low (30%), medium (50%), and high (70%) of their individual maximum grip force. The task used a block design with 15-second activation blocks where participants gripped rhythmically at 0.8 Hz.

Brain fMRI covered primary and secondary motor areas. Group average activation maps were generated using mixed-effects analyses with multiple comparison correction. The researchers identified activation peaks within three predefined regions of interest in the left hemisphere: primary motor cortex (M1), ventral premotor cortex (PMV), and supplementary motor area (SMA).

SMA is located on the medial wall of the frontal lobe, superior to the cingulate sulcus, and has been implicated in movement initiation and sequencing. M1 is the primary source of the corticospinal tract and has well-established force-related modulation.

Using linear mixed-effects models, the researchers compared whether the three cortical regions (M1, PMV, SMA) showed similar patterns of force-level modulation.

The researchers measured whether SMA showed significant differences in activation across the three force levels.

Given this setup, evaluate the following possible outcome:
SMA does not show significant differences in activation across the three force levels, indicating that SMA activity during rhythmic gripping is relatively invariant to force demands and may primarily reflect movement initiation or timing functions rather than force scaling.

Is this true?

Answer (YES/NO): NO